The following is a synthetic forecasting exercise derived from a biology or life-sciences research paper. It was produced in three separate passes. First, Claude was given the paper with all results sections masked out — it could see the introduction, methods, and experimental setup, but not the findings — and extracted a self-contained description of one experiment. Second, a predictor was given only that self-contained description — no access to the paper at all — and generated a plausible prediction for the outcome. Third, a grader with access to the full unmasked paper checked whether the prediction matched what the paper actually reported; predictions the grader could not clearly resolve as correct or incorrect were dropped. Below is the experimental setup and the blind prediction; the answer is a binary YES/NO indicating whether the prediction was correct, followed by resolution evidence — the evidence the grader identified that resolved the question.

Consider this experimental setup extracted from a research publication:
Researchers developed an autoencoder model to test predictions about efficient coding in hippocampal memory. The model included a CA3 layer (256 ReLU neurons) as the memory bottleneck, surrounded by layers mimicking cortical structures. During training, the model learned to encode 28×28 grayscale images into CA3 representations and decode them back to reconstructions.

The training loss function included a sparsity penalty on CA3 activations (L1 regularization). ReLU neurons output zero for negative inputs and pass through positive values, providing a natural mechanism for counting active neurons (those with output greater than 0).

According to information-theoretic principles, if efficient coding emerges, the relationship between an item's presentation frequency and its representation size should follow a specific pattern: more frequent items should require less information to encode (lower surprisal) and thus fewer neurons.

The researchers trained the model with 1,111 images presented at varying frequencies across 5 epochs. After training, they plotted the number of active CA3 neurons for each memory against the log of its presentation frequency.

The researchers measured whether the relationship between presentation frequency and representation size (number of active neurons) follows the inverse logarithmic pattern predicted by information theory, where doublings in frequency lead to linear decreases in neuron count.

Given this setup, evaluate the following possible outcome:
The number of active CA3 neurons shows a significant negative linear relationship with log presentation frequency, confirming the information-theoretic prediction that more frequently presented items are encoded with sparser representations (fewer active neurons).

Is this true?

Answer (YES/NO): YES